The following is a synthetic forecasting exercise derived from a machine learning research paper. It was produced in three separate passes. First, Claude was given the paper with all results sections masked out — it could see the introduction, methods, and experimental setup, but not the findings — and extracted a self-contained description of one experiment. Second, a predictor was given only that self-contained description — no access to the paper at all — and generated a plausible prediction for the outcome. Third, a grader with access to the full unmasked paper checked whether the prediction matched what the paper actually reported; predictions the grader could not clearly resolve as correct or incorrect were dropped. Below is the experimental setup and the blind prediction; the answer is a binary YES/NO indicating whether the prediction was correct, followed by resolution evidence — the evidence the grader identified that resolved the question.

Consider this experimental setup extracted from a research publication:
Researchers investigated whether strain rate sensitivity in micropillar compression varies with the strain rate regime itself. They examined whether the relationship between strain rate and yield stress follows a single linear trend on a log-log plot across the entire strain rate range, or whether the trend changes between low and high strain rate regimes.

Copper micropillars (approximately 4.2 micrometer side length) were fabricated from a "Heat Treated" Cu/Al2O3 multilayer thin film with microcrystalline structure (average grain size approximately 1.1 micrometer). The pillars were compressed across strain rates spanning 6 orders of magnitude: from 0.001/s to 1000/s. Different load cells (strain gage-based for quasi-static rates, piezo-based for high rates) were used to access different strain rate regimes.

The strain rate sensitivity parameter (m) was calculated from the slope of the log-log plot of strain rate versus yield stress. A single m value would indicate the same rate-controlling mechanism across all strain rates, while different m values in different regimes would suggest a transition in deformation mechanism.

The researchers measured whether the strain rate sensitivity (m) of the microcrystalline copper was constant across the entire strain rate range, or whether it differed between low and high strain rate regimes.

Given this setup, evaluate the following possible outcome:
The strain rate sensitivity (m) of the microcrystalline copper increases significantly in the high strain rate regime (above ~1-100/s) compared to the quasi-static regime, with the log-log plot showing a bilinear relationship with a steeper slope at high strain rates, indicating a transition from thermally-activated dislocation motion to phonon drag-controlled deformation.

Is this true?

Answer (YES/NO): YES